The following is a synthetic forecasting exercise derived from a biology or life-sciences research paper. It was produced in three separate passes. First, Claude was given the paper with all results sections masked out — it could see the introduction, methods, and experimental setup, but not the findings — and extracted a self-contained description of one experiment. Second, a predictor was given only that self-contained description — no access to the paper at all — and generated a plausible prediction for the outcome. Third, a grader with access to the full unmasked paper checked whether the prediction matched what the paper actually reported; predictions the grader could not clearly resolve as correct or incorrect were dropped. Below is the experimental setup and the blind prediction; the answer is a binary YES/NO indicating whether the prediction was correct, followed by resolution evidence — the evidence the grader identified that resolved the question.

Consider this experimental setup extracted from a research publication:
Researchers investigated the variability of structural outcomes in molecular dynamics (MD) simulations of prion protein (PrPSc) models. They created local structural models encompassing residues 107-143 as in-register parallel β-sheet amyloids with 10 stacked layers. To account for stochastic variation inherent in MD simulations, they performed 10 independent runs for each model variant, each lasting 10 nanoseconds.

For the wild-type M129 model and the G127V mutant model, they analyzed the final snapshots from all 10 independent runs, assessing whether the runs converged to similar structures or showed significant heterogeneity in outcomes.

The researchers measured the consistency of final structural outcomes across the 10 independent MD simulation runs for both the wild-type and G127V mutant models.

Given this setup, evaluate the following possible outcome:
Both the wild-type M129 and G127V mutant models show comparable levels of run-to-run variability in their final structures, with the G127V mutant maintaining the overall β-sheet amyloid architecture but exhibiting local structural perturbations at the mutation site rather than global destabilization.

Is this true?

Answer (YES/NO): NO